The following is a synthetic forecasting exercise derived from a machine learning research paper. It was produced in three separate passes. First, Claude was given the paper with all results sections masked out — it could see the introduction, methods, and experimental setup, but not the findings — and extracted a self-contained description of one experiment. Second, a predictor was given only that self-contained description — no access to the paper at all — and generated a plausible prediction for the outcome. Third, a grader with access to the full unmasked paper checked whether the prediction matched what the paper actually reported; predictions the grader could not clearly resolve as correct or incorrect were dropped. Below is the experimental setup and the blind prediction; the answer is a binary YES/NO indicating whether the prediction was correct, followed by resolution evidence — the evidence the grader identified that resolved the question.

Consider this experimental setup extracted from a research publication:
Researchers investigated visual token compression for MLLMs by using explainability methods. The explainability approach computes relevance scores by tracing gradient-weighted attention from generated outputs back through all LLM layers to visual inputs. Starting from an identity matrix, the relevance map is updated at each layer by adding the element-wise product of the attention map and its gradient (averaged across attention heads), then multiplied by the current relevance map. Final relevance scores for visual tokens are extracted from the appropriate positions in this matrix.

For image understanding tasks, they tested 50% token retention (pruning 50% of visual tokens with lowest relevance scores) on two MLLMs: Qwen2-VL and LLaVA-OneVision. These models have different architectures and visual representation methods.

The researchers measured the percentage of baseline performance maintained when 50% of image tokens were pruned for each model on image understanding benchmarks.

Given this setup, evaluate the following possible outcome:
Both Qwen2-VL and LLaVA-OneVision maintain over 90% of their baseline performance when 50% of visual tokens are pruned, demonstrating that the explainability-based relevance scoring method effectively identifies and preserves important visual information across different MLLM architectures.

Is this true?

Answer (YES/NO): YES